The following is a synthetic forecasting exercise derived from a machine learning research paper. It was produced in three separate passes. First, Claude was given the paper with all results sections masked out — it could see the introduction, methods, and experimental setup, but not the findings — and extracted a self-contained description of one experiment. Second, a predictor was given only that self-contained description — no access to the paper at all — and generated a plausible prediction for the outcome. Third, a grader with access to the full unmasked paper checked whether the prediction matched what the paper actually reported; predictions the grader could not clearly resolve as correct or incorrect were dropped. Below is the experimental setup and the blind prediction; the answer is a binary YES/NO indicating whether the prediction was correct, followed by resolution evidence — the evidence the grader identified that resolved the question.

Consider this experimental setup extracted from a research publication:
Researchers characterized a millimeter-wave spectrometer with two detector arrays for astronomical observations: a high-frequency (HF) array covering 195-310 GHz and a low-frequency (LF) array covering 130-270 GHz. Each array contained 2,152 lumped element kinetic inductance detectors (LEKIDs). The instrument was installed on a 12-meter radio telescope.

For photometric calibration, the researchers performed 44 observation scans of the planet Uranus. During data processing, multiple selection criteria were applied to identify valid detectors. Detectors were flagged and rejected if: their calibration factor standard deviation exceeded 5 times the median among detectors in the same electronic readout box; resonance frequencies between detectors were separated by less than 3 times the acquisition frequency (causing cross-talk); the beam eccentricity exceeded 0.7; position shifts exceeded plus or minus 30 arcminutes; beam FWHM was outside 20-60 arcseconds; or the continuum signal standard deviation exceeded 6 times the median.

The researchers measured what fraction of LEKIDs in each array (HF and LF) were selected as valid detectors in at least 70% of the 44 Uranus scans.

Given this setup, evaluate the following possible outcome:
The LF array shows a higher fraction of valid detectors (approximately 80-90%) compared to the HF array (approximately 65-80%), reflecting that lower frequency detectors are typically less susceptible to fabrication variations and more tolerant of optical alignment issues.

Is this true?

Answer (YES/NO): NO